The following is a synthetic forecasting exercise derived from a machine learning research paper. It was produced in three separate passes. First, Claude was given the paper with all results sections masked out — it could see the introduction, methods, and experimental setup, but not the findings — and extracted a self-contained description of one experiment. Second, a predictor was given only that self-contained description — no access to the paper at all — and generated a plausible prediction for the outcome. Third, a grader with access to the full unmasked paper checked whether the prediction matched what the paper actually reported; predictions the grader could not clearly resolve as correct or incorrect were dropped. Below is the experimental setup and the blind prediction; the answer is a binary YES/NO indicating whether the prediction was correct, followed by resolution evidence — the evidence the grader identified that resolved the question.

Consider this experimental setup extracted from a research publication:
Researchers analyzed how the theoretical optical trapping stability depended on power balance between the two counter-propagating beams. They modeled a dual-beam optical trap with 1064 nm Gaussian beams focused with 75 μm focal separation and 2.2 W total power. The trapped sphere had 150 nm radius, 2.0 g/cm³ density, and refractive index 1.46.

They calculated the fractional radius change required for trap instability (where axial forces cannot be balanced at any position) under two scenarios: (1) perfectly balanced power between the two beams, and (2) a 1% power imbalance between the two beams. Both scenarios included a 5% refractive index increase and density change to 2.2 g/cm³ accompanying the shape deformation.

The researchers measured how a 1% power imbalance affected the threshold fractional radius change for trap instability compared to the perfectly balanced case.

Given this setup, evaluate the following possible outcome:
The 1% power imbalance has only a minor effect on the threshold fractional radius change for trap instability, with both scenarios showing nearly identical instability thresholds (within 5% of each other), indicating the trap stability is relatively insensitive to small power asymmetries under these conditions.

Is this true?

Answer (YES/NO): NO